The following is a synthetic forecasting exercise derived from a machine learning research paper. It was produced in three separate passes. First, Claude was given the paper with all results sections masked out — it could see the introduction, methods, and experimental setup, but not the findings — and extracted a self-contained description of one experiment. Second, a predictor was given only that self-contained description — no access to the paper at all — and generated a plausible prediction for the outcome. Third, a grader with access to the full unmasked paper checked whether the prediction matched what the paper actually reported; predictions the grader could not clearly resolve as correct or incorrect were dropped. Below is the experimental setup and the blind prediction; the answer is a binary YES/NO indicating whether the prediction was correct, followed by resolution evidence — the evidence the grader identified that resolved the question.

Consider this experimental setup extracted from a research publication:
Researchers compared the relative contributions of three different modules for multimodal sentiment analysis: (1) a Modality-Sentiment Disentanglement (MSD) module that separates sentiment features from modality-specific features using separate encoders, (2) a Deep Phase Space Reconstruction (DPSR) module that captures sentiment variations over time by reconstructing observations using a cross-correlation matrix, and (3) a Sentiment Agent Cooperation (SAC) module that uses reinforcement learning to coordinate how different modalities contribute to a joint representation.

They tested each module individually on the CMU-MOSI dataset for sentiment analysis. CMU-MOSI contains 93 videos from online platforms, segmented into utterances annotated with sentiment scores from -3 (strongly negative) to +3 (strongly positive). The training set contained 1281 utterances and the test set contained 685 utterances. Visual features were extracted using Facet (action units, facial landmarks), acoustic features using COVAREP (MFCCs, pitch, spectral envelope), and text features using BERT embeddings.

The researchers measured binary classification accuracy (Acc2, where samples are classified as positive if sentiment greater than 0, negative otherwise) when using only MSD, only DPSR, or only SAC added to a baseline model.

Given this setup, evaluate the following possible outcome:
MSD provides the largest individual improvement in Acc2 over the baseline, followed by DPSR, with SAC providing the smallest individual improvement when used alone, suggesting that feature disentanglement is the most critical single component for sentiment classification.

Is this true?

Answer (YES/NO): NO